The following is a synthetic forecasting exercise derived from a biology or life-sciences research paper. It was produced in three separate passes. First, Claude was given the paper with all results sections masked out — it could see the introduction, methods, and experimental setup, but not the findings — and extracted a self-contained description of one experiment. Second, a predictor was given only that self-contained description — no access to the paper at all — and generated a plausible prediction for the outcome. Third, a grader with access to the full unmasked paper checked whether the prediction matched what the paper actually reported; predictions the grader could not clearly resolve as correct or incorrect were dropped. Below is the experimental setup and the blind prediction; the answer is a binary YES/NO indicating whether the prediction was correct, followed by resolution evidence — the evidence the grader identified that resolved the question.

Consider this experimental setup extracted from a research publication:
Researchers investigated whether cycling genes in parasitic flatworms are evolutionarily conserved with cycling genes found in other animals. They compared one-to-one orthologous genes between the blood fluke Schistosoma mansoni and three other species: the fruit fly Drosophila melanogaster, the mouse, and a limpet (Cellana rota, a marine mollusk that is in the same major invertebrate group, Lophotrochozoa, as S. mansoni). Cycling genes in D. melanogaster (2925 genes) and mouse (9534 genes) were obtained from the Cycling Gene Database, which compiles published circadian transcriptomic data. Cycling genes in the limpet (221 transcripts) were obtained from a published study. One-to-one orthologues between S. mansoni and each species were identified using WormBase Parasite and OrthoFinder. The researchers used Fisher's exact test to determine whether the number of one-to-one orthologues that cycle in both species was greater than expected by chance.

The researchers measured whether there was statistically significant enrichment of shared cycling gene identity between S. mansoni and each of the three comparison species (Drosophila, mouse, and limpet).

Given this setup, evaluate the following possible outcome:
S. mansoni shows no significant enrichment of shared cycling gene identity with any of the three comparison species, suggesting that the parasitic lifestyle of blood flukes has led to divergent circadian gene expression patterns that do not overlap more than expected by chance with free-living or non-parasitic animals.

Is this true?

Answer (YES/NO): NO